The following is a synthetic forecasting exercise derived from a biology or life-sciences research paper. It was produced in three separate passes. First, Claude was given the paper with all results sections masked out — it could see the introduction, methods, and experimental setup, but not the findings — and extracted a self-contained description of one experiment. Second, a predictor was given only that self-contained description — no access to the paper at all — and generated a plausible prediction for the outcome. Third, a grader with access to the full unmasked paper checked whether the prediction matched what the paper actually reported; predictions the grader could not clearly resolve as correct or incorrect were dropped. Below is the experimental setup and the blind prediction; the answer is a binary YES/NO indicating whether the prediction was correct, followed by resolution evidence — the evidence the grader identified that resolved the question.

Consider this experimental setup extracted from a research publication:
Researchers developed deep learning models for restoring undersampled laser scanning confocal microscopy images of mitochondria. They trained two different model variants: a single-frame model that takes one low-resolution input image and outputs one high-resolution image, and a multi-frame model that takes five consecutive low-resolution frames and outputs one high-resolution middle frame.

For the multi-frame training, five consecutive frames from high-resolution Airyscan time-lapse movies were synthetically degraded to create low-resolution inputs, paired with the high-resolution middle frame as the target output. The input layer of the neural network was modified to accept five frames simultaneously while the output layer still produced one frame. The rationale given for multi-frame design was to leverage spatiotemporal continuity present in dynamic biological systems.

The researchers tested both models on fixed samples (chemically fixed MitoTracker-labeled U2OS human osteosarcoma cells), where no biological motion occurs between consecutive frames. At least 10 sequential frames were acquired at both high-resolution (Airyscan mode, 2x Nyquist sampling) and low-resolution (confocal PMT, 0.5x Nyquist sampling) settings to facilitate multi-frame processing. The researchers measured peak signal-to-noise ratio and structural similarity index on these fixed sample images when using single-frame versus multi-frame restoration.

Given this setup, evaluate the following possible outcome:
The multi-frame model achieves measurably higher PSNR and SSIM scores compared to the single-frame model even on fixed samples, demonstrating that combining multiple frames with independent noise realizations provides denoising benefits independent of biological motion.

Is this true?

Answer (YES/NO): YES